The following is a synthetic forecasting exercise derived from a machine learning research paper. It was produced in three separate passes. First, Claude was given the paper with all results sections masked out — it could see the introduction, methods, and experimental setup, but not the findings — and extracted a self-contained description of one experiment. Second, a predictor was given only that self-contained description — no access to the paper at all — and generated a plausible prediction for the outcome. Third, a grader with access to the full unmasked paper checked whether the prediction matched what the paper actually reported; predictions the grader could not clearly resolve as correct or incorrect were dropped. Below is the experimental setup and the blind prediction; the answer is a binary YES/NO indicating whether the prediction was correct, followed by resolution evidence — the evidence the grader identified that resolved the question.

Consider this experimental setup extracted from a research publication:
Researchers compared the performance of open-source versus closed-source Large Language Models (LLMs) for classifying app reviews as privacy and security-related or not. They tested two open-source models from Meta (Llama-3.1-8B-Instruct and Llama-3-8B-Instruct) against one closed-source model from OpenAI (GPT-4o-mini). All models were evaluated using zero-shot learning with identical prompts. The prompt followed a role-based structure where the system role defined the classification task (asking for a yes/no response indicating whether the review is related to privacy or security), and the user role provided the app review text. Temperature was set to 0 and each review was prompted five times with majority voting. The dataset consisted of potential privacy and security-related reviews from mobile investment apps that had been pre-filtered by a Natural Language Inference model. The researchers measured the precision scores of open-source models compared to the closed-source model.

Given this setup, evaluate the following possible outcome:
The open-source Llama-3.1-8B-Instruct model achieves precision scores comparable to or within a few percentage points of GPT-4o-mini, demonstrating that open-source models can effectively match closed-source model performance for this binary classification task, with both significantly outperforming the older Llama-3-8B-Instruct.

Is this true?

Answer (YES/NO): NO